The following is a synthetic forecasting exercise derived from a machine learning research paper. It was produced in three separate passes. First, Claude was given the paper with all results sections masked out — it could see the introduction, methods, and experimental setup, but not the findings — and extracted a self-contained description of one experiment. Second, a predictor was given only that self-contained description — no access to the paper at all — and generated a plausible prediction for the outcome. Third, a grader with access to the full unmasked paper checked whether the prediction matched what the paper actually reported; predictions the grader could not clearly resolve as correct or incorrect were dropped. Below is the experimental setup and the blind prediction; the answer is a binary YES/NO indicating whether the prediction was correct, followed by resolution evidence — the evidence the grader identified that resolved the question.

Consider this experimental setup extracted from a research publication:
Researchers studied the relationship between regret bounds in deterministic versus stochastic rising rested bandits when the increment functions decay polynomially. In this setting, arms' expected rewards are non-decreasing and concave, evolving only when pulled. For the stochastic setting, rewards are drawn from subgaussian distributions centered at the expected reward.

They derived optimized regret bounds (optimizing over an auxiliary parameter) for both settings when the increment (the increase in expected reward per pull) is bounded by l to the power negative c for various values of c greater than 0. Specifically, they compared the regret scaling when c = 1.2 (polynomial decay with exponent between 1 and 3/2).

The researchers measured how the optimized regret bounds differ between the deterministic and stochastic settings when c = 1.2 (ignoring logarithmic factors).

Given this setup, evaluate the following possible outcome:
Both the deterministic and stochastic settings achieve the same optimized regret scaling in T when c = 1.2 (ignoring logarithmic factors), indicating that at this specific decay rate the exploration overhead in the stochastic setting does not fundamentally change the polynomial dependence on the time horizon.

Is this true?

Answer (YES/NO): YES